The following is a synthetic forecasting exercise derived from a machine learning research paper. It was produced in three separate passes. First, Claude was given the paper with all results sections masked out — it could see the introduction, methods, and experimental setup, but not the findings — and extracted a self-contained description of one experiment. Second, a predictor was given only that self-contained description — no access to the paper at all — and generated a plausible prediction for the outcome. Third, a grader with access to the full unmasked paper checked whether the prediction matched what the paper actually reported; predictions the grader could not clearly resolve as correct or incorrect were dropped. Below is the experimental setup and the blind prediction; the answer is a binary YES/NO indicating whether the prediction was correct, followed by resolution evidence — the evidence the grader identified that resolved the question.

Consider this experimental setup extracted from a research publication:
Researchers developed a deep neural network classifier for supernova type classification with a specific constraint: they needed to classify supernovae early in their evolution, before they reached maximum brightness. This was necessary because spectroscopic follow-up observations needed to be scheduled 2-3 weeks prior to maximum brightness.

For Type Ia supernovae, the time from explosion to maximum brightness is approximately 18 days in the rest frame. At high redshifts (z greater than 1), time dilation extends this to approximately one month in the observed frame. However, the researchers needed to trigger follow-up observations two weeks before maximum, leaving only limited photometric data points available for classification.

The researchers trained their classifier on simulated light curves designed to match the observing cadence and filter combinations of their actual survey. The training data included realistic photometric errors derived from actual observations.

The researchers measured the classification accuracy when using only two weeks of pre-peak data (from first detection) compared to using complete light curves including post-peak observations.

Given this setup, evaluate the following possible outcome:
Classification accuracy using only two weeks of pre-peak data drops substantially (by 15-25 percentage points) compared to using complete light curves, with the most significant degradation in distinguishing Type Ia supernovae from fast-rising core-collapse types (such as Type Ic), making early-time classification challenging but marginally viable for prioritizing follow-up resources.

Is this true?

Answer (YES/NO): NO